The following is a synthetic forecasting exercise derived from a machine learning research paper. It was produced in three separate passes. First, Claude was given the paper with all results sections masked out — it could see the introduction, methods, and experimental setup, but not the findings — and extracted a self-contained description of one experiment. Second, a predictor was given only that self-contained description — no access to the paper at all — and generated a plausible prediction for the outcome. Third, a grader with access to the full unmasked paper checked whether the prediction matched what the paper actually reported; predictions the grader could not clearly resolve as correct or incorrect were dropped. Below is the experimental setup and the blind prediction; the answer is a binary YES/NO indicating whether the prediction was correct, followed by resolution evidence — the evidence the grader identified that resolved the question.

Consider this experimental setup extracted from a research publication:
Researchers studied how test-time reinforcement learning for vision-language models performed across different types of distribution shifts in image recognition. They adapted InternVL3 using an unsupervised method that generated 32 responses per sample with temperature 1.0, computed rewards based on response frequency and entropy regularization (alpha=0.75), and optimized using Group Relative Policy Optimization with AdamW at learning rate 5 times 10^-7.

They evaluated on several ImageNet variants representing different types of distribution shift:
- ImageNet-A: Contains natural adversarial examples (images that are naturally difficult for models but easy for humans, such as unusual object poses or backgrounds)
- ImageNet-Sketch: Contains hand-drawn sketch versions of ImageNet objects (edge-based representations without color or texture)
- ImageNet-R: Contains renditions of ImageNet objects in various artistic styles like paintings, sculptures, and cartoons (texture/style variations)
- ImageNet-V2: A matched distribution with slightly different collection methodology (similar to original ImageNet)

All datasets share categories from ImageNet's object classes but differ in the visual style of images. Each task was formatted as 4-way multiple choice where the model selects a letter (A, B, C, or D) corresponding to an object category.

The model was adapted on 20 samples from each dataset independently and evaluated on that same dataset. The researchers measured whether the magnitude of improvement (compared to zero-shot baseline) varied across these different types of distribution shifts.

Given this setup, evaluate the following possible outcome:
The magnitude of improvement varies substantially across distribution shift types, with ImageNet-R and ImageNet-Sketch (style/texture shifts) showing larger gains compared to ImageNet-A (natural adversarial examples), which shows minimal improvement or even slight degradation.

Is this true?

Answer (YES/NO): NO